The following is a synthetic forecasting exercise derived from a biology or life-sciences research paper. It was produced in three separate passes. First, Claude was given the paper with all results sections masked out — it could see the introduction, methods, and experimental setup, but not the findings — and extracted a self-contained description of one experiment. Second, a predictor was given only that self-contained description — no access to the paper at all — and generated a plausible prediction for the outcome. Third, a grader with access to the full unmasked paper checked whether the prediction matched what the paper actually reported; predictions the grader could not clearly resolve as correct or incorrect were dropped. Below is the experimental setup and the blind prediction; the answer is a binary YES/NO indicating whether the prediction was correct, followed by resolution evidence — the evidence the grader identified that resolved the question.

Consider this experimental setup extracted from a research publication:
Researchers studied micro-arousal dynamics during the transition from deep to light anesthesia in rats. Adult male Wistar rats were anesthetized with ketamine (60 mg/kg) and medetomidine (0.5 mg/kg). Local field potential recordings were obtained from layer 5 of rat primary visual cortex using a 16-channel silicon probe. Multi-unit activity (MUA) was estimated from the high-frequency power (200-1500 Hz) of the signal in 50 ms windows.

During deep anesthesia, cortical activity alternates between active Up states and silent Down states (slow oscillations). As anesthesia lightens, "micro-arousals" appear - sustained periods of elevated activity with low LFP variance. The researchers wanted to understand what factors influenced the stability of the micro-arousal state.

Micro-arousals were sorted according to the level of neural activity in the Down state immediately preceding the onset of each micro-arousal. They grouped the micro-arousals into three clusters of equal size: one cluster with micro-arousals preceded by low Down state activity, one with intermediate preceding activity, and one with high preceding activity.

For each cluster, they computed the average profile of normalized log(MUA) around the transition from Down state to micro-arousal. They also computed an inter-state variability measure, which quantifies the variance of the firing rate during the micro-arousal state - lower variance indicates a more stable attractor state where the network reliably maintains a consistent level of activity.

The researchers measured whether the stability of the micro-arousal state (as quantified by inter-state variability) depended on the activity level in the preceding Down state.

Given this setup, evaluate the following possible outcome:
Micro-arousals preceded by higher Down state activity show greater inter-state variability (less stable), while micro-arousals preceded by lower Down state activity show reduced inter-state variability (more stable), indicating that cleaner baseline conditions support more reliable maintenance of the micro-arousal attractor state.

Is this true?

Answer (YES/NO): YES